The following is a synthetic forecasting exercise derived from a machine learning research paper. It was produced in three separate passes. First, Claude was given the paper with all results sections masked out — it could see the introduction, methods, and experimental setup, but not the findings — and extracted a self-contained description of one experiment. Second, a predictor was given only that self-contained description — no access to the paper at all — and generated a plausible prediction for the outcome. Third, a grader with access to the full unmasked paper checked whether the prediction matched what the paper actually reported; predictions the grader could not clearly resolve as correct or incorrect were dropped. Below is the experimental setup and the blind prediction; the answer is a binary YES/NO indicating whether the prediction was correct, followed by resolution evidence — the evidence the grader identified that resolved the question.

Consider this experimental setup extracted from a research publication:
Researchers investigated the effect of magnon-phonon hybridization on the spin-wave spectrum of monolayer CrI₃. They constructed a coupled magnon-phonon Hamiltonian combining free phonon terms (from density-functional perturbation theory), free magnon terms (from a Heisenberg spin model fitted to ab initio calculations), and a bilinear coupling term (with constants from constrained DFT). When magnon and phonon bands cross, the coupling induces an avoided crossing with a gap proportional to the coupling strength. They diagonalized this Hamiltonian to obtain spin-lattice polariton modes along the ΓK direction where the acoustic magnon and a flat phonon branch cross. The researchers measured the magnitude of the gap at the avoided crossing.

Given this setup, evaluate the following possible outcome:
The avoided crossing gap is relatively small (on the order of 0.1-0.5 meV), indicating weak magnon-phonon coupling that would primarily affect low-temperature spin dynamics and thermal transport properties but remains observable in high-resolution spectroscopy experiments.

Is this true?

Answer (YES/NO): NO